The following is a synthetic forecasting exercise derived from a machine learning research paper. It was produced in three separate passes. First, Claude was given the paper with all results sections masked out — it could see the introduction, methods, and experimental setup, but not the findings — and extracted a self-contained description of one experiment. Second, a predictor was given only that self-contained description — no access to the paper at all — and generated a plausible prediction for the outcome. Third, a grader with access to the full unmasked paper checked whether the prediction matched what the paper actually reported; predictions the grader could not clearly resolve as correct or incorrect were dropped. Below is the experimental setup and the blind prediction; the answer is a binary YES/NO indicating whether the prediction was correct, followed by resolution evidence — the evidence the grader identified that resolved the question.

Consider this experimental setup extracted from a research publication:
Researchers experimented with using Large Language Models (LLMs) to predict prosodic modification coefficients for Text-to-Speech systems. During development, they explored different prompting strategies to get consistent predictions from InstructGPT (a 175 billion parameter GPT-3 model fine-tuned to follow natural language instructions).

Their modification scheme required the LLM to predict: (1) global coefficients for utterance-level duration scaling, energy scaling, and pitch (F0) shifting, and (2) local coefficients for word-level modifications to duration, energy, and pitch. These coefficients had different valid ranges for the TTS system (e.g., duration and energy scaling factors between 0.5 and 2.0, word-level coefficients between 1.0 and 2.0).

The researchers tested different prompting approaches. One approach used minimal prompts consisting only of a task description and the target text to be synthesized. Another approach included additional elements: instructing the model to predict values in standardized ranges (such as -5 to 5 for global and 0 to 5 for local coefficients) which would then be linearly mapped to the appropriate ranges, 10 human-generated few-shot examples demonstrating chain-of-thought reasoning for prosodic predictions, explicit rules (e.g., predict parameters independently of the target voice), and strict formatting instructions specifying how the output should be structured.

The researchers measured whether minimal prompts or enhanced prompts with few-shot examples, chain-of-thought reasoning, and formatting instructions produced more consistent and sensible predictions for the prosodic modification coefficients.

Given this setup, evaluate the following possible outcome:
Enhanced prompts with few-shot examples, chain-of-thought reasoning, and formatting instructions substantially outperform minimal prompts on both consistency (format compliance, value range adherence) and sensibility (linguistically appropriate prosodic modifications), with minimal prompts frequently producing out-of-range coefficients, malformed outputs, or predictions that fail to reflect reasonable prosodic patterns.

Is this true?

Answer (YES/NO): YES